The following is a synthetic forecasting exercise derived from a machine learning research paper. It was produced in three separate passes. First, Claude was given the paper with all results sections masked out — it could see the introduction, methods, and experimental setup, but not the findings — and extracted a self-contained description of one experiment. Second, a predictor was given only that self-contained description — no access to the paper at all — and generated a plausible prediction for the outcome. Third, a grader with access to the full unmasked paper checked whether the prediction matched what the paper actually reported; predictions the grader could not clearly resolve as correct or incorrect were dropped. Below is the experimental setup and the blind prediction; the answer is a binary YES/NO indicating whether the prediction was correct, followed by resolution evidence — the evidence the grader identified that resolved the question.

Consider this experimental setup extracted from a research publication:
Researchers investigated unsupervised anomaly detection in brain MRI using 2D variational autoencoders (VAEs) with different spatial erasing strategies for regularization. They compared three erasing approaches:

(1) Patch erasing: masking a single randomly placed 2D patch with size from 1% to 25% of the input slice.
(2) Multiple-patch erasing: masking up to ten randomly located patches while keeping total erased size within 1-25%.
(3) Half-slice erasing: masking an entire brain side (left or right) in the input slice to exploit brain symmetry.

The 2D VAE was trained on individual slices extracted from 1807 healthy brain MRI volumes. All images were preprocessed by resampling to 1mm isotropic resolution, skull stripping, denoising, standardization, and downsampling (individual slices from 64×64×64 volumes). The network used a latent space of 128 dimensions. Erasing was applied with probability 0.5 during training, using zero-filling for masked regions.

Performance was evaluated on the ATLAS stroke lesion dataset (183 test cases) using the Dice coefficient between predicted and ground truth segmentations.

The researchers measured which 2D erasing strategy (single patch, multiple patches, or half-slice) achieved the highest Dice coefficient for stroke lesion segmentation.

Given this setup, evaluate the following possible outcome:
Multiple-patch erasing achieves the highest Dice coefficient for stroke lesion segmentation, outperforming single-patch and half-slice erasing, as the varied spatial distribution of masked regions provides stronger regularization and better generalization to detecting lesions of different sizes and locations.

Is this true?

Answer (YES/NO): NO